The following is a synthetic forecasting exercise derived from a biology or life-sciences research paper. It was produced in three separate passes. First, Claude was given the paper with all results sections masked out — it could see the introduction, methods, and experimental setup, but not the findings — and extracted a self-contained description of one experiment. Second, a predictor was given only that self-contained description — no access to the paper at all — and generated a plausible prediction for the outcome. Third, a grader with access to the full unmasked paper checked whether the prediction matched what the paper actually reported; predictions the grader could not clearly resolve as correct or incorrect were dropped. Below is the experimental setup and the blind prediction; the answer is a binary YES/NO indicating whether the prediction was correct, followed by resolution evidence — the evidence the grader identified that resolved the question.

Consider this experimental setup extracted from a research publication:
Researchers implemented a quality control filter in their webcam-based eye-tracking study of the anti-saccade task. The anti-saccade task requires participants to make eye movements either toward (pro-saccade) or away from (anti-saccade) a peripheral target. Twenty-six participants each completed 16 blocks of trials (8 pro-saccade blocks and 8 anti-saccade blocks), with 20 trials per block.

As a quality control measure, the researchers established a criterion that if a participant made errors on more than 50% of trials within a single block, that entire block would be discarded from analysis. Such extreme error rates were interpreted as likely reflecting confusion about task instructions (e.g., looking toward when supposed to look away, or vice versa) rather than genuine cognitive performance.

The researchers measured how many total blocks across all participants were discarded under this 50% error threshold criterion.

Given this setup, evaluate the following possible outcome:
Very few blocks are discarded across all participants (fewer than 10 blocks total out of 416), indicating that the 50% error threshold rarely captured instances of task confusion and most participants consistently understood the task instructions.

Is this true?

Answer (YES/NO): YES